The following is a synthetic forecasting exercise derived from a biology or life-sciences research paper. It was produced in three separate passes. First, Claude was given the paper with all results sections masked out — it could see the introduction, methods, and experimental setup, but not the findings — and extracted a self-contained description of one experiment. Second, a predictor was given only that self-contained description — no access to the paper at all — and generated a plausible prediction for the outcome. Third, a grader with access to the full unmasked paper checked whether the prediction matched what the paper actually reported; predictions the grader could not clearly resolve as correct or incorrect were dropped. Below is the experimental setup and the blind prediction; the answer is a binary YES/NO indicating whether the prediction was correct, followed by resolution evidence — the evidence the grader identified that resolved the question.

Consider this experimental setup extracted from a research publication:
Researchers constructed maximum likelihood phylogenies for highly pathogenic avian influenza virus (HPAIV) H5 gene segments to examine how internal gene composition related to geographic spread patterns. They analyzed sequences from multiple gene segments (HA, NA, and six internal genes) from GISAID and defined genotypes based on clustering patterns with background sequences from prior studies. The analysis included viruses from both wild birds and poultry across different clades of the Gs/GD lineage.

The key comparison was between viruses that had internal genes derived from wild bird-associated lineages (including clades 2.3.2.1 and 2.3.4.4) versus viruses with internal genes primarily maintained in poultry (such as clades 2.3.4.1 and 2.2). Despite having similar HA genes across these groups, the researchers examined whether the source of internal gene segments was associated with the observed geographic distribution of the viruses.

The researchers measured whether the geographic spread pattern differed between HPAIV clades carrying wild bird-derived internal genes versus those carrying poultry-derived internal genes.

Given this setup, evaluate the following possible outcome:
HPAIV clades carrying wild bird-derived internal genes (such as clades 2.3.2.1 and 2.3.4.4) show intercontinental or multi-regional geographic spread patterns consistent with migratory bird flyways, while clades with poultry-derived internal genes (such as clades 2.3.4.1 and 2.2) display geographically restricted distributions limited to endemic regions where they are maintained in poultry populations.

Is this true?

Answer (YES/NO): YES